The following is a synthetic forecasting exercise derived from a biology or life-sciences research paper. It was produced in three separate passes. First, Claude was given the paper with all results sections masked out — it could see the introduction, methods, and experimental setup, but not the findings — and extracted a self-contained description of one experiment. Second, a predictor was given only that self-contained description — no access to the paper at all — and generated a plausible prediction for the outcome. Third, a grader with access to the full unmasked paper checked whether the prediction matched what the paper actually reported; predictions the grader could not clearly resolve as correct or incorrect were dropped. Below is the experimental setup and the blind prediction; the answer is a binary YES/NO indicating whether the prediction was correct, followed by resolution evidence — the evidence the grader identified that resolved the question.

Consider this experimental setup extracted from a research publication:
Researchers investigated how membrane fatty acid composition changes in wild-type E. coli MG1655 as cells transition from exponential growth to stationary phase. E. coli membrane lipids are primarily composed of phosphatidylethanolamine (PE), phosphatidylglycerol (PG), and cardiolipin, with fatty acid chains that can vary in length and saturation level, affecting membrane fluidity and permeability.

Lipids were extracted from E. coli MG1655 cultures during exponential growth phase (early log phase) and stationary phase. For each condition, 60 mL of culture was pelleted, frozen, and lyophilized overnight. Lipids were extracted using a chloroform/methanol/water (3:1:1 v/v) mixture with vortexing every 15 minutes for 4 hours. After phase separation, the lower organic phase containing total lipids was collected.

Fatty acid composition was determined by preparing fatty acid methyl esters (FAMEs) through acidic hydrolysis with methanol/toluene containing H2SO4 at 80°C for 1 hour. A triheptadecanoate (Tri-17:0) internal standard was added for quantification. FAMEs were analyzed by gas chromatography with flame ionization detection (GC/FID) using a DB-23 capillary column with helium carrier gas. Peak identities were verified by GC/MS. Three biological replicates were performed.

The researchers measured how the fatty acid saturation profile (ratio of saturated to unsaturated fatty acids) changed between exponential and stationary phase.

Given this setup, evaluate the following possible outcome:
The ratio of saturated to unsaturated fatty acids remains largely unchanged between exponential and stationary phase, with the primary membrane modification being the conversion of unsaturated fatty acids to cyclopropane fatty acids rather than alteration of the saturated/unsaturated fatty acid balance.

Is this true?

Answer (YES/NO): NO